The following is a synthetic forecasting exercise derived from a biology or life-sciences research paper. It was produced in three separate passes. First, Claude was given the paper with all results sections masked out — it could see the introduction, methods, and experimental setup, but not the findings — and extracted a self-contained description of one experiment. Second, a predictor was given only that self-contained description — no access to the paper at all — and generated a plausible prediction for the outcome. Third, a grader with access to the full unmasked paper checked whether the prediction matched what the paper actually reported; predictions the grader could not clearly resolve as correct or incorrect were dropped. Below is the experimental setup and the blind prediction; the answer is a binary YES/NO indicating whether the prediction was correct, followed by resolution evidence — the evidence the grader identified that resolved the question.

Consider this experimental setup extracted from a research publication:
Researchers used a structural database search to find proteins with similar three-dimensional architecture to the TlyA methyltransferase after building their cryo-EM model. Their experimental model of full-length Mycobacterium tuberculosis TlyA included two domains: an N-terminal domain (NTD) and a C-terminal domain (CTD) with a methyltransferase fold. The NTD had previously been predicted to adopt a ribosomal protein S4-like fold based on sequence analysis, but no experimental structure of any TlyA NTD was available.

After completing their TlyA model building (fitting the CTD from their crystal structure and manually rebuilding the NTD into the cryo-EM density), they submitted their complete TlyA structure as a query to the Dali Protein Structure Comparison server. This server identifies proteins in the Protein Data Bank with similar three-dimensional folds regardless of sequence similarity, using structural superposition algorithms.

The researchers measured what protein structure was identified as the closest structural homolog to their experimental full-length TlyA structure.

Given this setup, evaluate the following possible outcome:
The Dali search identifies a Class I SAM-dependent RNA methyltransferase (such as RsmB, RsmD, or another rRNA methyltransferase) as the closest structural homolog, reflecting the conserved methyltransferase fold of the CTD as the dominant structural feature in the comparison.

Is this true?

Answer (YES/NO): NO